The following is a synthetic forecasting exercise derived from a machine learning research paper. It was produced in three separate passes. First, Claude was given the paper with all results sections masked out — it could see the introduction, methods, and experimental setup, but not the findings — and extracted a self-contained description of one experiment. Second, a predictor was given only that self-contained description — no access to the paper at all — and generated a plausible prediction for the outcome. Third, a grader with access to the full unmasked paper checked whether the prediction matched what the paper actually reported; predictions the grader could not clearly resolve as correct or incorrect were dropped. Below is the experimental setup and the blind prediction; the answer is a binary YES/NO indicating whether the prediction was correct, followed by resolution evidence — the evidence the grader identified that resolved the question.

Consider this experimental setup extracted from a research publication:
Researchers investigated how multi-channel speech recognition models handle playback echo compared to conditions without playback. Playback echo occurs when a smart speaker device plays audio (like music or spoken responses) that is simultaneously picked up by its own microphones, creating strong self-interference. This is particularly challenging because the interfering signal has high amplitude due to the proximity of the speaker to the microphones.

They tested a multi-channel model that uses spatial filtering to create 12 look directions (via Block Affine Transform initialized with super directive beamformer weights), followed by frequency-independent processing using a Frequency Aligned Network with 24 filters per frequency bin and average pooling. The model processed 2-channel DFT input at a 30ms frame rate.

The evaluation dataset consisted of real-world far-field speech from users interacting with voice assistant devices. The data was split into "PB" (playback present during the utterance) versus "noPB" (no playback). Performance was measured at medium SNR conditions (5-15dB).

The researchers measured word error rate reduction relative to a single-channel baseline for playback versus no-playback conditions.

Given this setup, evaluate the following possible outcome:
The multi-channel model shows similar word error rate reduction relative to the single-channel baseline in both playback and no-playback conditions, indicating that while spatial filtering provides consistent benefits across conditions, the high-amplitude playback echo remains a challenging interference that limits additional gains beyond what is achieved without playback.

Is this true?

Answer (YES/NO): NO